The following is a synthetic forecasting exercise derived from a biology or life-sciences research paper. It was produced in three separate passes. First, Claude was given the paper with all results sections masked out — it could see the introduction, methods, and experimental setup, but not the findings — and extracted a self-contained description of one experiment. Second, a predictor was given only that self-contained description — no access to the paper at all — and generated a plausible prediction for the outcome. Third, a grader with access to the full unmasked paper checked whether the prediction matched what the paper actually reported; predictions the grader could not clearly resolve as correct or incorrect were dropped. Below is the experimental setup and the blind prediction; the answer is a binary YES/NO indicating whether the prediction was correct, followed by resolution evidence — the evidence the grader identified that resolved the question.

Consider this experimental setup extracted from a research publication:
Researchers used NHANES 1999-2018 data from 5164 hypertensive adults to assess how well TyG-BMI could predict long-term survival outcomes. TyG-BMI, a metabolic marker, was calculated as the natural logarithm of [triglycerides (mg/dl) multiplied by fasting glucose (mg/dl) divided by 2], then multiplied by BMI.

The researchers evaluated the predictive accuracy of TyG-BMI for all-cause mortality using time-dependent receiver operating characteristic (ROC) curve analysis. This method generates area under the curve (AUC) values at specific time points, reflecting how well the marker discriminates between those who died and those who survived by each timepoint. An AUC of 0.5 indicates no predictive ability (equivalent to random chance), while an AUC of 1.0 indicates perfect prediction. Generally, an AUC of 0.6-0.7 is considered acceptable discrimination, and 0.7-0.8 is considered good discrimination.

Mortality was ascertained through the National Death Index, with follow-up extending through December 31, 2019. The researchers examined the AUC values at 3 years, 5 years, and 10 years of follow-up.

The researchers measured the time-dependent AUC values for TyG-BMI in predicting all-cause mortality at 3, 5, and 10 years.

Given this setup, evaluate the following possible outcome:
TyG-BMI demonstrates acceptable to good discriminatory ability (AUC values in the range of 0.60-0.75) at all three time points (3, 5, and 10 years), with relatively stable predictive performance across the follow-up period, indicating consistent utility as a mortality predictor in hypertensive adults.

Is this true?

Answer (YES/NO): NO